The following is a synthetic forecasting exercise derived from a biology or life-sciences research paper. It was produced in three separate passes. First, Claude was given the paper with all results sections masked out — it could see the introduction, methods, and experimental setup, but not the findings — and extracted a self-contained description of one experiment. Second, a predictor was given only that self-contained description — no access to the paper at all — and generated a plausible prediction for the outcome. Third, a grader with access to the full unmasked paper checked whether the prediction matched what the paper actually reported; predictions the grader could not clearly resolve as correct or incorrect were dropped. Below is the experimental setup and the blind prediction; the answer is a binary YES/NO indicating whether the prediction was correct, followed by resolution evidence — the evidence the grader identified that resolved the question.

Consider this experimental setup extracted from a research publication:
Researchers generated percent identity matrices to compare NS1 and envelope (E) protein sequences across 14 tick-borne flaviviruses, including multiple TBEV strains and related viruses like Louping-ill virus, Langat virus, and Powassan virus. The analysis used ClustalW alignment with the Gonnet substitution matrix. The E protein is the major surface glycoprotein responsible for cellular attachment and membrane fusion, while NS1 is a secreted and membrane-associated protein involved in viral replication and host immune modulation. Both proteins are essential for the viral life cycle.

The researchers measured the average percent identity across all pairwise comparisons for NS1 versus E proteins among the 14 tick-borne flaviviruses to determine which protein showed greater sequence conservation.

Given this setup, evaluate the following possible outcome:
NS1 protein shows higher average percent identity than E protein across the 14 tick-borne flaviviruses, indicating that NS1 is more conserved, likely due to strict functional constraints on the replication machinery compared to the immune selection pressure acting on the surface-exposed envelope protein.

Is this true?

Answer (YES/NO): NO